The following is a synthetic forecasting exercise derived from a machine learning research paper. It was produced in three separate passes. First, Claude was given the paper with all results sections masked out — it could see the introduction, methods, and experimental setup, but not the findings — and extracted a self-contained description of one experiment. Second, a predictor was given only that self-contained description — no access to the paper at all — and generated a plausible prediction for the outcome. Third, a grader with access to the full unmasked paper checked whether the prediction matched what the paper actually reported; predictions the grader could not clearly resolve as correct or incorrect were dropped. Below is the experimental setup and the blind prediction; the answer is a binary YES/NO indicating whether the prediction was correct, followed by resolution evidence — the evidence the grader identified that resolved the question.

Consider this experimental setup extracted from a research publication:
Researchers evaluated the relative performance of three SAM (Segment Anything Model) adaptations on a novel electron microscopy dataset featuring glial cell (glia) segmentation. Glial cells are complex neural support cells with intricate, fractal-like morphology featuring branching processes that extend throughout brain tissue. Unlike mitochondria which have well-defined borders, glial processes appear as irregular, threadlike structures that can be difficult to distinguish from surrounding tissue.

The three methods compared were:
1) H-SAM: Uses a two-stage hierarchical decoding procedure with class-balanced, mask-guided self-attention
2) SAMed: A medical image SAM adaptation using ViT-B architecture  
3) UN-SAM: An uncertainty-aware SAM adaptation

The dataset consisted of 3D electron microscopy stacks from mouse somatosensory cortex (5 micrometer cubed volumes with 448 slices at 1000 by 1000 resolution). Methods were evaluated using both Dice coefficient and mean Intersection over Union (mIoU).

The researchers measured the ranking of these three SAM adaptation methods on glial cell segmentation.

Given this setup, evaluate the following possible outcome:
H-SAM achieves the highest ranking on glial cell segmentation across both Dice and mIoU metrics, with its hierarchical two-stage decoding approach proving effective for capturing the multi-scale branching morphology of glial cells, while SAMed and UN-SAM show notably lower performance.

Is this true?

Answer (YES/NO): YES